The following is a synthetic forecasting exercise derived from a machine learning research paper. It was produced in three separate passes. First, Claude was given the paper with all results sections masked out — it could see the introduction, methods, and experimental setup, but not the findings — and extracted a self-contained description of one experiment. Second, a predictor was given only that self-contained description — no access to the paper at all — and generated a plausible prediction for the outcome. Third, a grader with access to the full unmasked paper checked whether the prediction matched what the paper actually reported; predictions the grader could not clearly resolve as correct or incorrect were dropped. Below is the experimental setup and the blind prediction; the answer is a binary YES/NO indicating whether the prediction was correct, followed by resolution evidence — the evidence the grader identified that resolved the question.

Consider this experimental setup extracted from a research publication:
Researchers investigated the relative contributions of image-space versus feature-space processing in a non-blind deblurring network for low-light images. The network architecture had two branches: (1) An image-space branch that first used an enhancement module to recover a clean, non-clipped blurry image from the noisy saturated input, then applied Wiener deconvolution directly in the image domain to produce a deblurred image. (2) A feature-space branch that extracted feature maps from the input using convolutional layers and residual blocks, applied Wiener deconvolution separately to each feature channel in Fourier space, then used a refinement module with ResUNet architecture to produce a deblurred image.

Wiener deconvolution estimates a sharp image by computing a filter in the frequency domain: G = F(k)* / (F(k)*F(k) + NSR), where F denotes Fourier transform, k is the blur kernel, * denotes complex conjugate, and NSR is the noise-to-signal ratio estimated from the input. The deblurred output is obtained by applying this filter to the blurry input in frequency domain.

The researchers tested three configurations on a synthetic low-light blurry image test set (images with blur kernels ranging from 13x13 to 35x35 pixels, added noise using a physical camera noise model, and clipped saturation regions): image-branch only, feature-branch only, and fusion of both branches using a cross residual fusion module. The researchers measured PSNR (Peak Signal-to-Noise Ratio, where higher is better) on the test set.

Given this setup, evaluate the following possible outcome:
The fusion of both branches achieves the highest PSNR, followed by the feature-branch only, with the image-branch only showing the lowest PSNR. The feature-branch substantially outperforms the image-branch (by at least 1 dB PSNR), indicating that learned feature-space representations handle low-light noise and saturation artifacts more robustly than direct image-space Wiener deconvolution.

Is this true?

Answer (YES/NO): NO